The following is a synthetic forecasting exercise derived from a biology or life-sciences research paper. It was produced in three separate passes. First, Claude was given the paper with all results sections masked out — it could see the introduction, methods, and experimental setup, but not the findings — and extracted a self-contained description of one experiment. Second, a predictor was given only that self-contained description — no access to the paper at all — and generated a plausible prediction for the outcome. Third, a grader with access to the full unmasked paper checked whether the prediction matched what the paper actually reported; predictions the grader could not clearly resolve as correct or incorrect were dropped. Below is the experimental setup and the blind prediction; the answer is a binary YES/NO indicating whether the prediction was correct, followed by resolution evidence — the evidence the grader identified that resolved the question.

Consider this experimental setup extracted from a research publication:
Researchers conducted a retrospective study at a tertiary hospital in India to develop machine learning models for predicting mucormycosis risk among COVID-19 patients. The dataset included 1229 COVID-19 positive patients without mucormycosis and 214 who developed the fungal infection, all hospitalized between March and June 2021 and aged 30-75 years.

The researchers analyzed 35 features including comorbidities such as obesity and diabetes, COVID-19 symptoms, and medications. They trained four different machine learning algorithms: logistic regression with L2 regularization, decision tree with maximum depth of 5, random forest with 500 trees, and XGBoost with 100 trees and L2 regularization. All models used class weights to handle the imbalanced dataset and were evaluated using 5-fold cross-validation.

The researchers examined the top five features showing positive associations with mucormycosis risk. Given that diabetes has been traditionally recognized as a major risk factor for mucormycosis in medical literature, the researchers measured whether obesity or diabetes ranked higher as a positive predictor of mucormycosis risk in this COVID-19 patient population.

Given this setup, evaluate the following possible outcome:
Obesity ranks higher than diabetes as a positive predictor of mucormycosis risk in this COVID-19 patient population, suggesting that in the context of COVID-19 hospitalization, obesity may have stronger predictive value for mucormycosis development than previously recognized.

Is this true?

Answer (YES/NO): YES